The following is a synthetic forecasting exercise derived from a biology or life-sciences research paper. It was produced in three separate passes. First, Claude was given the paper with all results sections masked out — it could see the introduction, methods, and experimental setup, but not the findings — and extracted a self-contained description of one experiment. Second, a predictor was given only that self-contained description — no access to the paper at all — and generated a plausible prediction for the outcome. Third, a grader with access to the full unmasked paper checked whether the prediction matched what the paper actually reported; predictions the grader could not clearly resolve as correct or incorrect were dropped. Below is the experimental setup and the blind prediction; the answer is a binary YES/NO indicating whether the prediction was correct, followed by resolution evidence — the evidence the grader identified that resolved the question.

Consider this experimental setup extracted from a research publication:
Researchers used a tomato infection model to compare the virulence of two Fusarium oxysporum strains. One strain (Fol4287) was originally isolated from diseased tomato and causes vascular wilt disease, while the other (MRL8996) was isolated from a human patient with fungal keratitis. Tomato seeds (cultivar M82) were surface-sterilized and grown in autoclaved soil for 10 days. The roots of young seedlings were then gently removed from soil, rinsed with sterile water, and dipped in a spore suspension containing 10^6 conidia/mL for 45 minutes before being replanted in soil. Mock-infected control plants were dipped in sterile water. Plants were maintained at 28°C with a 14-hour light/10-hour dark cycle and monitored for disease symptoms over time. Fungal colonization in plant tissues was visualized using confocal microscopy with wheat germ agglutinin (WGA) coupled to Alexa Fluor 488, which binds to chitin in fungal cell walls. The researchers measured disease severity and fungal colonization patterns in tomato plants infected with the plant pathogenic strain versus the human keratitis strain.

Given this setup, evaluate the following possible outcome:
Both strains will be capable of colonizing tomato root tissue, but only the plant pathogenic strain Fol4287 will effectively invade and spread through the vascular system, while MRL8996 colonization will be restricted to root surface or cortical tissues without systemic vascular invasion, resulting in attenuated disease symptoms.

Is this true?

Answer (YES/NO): YES